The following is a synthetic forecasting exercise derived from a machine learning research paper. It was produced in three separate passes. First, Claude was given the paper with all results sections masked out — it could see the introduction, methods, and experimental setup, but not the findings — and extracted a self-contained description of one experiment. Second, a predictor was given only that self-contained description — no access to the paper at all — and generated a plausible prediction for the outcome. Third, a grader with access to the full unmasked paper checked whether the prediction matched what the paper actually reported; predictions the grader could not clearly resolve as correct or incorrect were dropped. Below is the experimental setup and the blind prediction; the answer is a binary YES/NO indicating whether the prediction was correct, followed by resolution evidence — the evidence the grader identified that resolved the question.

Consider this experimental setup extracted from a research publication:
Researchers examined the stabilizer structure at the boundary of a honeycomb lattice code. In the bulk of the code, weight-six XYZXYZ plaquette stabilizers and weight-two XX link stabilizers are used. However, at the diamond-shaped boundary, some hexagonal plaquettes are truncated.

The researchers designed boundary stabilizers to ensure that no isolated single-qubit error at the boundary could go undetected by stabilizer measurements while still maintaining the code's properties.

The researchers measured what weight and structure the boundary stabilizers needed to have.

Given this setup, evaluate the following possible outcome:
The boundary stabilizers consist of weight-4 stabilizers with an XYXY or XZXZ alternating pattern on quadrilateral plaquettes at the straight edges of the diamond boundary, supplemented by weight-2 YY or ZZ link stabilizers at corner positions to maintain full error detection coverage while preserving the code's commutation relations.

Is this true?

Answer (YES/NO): NO